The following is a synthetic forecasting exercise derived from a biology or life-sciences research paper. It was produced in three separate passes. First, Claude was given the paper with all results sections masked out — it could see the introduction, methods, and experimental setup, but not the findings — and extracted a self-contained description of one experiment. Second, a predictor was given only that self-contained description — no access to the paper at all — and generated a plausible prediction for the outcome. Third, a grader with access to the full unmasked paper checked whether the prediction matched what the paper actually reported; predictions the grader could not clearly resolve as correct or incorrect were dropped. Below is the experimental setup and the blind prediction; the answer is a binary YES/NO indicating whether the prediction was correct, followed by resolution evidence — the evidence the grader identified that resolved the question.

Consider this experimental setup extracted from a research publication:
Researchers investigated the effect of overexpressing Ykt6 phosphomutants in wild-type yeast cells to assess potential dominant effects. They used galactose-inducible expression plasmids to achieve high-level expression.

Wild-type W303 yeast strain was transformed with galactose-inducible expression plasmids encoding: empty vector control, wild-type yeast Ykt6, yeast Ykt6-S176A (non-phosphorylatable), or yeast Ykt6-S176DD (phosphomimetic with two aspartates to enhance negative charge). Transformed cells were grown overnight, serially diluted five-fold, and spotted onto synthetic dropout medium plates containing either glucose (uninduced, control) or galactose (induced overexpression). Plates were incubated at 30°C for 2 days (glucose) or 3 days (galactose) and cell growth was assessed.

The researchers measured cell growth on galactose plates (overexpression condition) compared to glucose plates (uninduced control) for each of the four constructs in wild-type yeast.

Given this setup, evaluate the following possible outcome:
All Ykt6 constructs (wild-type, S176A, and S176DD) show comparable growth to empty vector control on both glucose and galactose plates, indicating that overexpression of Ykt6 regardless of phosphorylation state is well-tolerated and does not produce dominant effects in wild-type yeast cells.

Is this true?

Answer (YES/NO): NO